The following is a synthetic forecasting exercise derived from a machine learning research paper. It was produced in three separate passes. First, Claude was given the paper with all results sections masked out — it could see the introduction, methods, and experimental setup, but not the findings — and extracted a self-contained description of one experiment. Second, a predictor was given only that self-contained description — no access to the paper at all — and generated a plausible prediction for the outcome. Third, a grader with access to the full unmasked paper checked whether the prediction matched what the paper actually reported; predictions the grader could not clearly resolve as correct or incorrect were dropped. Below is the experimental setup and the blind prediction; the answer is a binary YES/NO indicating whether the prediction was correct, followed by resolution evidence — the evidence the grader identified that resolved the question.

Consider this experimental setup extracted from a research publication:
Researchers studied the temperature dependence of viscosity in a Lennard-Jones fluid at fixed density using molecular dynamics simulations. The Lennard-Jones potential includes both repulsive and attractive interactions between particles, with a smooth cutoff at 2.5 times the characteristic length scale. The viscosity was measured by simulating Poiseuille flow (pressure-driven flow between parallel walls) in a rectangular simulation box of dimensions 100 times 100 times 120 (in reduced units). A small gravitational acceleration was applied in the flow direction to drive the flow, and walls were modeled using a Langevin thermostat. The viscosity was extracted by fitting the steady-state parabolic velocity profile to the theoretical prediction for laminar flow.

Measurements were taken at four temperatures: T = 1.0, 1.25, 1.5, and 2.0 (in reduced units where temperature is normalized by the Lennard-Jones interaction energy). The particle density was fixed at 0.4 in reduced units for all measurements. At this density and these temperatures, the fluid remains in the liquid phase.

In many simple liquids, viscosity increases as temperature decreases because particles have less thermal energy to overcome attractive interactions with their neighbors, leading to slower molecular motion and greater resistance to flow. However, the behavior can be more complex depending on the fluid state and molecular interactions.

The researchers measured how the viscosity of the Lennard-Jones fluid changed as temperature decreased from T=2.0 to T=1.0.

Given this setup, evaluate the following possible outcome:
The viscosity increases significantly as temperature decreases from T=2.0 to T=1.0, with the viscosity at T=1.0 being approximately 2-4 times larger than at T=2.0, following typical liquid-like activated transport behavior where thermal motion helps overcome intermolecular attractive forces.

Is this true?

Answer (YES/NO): NO